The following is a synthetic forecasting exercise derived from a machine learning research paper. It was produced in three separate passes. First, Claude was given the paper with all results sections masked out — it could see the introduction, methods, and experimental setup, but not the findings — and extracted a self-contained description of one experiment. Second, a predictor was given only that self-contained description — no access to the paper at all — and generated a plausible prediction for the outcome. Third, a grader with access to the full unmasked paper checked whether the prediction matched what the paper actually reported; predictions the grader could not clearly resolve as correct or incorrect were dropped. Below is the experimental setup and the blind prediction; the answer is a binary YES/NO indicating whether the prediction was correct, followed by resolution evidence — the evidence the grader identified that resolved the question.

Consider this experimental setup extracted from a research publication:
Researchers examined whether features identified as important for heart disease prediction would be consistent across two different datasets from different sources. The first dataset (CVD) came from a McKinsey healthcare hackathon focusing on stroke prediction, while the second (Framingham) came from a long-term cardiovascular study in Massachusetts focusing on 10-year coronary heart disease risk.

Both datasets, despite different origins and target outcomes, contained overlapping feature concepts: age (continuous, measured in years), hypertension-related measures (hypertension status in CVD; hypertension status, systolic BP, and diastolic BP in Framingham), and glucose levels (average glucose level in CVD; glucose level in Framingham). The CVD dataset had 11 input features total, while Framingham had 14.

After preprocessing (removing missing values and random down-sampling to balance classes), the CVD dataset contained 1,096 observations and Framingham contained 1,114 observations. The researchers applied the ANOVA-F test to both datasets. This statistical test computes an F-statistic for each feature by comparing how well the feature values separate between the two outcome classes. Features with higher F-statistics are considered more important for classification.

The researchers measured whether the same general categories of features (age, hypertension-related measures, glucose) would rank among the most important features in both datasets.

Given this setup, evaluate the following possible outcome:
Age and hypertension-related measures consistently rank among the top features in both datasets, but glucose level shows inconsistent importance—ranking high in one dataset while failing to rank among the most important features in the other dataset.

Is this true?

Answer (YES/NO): NO